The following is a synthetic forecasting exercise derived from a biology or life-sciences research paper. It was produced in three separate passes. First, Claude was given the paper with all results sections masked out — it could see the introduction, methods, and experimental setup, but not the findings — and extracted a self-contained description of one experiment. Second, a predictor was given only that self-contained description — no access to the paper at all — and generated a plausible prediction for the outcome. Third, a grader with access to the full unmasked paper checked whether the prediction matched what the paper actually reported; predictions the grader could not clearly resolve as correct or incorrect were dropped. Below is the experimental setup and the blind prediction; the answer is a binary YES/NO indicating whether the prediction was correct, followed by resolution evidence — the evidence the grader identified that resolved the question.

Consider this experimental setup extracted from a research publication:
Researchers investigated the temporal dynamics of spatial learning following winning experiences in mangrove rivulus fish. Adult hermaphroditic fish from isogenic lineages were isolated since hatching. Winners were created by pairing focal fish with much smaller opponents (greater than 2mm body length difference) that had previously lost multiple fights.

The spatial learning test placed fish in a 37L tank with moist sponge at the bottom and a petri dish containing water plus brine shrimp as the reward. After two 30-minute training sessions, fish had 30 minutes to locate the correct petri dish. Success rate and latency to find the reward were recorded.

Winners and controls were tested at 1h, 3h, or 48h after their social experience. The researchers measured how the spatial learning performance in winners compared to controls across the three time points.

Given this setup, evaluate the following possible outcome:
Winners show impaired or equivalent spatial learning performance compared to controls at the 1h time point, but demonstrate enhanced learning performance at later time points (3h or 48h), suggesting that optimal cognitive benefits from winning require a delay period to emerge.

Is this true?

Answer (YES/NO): NO